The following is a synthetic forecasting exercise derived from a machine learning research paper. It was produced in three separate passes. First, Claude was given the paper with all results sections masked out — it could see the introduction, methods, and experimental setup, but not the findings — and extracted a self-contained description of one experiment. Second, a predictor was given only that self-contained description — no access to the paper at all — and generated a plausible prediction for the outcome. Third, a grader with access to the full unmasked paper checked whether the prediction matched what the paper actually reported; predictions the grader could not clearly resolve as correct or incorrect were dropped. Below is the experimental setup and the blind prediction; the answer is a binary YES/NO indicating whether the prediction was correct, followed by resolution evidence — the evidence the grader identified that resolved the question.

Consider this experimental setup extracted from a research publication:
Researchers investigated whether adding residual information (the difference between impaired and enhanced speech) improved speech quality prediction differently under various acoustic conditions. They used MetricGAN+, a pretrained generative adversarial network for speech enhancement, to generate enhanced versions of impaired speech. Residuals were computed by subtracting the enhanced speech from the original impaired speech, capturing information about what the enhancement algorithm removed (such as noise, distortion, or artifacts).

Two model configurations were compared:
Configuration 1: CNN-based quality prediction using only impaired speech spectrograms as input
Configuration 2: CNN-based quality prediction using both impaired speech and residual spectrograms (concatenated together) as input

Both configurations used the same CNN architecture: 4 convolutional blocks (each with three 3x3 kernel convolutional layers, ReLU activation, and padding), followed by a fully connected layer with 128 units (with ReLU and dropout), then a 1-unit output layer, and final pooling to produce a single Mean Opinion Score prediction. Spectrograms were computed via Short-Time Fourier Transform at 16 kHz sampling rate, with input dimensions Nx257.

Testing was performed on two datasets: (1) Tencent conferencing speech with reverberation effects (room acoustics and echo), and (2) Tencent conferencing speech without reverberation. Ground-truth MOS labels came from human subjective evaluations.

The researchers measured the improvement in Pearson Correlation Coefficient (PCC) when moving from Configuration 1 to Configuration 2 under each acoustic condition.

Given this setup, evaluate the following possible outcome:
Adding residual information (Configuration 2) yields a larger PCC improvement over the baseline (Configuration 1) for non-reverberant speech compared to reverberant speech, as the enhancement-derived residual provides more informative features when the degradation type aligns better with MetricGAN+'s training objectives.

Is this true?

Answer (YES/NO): NO